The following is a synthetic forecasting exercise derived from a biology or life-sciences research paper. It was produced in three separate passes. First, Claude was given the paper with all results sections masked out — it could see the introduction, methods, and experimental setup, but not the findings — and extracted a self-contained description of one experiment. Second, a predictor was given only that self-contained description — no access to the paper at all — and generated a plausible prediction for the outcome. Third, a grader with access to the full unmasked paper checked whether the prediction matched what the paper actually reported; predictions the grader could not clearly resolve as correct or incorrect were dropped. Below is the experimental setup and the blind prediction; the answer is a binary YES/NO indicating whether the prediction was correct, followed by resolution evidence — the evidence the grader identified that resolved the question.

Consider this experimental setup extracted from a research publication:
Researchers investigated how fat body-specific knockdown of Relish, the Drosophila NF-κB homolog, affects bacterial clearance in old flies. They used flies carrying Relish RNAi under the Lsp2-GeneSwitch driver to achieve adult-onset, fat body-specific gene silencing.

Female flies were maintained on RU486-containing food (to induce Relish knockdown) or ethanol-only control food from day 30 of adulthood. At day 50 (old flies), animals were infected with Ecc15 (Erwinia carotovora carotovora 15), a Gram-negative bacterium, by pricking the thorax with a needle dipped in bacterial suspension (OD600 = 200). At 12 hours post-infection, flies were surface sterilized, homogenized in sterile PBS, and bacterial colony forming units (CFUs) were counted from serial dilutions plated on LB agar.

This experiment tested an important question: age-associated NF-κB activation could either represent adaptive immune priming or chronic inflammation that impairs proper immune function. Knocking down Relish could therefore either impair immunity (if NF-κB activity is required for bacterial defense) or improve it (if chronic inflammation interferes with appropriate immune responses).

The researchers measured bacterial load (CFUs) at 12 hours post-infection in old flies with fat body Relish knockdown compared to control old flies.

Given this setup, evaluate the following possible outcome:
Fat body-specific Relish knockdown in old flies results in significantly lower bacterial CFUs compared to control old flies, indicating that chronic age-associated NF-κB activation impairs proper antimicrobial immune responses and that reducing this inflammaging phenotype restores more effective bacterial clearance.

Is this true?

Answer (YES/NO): YES